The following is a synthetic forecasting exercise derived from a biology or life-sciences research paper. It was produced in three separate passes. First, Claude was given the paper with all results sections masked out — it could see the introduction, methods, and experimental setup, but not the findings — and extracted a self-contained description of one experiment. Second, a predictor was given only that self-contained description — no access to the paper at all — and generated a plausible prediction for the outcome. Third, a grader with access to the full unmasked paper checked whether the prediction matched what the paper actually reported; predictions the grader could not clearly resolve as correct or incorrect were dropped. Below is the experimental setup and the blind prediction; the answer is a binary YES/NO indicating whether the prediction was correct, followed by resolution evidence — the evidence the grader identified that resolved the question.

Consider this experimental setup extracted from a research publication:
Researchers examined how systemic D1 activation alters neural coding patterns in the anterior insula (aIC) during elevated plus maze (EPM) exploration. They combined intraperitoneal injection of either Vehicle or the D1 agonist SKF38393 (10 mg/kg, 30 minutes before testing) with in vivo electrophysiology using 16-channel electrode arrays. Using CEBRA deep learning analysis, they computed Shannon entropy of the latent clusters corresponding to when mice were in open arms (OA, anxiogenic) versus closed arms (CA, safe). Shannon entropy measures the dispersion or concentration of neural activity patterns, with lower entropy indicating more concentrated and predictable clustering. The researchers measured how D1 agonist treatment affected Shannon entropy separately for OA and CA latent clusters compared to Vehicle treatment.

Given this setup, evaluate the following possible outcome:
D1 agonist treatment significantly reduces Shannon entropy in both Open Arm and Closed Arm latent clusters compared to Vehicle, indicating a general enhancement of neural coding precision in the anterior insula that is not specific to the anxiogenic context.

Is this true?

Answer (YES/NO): NO